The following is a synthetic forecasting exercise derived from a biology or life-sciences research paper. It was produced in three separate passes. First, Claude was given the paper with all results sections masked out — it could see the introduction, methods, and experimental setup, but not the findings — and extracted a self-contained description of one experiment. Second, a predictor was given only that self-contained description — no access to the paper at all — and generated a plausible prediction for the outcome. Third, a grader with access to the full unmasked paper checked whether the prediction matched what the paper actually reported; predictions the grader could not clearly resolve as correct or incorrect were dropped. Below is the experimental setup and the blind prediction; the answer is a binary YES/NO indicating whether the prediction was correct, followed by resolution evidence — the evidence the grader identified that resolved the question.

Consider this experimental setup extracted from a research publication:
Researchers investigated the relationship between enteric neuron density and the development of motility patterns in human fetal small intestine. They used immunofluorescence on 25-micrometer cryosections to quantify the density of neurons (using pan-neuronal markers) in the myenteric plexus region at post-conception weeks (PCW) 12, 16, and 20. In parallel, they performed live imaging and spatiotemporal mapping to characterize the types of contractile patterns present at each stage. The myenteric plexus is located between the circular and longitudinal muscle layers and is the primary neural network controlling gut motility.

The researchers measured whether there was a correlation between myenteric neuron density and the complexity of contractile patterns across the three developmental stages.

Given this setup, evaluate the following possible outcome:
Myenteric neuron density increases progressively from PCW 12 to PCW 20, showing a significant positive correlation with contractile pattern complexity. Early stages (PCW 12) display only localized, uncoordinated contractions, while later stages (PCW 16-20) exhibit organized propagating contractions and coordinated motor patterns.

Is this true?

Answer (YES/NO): NO